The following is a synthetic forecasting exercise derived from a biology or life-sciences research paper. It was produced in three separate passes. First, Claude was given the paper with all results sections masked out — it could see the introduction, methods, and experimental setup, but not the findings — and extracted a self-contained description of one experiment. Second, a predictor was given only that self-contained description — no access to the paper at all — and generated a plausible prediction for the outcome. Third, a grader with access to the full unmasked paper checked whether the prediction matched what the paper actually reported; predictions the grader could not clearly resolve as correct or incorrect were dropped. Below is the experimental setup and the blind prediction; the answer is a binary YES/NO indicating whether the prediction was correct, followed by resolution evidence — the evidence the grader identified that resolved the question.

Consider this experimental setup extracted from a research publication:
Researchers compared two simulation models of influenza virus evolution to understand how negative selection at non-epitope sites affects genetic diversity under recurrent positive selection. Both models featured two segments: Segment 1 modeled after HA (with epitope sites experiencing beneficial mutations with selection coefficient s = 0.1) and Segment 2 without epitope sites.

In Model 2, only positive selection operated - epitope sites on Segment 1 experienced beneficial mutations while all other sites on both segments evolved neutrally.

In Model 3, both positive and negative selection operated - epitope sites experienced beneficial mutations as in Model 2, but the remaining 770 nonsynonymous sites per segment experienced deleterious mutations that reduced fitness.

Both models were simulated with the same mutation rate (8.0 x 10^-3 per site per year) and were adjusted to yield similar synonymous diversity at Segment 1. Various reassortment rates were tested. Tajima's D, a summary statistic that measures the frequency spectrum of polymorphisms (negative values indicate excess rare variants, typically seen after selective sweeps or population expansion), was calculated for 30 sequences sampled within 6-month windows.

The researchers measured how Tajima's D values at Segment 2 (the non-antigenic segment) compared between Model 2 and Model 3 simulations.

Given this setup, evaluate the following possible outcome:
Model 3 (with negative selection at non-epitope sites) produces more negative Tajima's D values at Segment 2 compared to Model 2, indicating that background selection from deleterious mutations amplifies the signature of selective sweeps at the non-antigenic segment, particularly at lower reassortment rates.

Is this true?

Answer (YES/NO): NO